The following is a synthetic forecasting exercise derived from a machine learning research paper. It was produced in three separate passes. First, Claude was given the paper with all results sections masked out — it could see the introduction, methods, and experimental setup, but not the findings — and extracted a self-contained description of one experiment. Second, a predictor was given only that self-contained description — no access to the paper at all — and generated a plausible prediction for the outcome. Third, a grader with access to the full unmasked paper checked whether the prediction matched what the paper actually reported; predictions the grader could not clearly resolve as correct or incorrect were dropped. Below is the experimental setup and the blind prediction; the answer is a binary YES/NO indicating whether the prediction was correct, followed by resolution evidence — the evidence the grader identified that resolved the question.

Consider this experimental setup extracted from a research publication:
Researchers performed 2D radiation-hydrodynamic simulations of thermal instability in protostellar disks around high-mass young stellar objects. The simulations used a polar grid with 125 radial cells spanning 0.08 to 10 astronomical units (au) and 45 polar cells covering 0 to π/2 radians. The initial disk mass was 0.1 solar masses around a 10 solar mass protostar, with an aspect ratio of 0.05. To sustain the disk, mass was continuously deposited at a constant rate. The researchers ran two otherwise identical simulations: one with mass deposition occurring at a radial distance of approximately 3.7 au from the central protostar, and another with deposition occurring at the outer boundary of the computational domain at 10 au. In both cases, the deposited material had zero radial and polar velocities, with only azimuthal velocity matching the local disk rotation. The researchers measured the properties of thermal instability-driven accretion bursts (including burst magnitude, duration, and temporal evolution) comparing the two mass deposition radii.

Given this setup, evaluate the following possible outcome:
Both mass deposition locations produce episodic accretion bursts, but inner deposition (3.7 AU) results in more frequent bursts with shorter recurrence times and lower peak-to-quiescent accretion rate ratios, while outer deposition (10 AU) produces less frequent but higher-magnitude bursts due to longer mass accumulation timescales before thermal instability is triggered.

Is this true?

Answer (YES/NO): NO